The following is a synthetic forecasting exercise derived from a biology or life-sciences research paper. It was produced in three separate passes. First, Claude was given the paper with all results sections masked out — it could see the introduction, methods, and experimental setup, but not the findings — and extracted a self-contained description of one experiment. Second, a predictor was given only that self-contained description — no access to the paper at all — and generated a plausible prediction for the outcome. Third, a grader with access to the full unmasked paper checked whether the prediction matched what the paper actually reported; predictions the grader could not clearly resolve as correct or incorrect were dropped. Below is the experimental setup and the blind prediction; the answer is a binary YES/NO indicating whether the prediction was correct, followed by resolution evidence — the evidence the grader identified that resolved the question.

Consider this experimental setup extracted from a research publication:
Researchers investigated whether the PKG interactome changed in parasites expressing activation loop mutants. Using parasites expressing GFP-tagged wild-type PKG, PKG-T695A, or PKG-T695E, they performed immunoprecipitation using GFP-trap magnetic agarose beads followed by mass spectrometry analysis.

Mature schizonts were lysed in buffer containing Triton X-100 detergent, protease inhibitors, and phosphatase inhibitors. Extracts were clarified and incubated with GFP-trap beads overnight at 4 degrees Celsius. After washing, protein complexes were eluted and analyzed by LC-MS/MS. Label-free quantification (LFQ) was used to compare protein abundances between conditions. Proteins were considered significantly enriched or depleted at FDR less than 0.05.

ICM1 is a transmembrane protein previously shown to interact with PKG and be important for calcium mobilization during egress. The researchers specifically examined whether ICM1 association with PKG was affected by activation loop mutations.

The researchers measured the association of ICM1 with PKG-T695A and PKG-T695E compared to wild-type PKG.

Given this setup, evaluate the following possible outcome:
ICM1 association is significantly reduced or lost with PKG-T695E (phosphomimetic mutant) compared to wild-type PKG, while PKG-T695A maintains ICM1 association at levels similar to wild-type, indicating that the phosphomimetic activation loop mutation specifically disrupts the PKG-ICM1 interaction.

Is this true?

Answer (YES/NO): NO